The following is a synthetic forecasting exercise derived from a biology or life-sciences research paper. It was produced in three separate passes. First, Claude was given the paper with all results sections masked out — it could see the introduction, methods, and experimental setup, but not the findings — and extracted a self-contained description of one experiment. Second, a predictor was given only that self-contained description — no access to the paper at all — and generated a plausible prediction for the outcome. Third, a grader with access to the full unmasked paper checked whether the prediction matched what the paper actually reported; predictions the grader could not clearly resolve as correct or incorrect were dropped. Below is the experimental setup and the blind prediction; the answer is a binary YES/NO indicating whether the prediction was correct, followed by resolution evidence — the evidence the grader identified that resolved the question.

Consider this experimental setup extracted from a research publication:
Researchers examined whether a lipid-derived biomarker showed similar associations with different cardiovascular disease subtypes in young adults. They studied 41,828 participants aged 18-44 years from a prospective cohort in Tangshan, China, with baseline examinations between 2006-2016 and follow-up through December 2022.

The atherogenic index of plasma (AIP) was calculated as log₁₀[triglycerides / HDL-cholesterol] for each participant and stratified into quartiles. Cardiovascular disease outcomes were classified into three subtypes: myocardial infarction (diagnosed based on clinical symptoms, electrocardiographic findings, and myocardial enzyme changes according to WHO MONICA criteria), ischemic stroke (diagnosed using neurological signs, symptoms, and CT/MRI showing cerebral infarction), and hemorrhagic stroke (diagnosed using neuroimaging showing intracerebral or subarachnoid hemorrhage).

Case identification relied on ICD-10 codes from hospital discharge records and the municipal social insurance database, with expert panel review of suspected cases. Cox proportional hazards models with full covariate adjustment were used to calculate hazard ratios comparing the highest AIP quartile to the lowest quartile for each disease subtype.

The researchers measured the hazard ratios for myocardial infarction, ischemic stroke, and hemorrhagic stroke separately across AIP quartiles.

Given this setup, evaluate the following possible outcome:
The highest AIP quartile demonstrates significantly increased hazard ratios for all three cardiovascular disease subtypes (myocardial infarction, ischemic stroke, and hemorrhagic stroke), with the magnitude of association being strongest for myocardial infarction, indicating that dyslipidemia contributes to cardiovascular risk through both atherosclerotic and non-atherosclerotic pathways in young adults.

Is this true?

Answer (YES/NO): NO